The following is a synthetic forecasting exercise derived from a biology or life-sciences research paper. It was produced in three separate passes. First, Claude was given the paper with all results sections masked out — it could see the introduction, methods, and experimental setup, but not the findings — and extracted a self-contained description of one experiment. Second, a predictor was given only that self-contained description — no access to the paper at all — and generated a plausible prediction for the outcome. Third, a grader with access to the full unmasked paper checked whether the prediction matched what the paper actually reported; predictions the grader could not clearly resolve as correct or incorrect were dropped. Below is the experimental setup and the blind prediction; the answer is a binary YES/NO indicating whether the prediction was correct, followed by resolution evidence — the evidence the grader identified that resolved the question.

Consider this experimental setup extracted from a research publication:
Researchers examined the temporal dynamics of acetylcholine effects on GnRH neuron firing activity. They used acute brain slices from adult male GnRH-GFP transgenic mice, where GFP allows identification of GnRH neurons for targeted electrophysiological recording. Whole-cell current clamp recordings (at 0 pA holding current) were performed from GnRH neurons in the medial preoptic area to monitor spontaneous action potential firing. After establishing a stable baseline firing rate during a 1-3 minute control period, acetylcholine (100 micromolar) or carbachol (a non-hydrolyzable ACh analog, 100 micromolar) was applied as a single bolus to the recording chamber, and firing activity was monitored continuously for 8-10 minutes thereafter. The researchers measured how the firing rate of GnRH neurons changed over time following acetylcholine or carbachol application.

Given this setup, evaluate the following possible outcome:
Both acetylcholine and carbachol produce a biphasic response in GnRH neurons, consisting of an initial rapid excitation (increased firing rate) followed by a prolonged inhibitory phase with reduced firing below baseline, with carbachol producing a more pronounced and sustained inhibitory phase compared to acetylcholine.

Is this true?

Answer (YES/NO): NO